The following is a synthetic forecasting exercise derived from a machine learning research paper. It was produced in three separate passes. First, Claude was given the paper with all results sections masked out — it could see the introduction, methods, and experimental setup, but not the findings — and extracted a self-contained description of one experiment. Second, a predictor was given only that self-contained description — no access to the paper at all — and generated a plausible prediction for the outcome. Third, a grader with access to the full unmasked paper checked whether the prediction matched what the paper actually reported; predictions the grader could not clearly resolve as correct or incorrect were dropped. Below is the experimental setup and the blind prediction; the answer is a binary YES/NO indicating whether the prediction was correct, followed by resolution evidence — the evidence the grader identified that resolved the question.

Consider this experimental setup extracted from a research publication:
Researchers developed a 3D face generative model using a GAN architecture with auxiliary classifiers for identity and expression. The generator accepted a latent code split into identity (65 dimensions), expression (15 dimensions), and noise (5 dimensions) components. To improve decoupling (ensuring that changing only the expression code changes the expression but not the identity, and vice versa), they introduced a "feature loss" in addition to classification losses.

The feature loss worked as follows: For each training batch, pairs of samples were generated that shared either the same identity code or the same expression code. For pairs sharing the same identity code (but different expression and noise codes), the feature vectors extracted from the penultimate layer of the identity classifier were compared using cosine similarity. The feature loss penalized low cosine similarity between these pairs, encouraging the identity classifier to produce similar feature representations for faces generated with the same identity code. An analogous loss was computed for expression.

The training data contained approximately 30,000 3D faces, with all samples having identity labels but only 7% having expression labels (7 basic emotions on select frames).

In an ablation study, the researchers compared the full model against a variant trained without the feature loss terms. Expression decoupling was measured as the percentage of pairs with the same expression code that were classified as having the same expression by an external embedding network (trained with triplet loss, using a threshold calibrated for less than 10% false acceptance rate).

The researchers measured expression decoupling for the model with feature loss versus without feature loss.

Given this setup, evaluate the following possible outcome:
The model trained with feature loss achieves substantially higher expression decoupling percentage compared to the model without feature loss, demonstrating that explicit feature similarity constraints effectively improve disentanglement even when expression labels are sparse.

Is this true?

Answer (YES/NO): YES